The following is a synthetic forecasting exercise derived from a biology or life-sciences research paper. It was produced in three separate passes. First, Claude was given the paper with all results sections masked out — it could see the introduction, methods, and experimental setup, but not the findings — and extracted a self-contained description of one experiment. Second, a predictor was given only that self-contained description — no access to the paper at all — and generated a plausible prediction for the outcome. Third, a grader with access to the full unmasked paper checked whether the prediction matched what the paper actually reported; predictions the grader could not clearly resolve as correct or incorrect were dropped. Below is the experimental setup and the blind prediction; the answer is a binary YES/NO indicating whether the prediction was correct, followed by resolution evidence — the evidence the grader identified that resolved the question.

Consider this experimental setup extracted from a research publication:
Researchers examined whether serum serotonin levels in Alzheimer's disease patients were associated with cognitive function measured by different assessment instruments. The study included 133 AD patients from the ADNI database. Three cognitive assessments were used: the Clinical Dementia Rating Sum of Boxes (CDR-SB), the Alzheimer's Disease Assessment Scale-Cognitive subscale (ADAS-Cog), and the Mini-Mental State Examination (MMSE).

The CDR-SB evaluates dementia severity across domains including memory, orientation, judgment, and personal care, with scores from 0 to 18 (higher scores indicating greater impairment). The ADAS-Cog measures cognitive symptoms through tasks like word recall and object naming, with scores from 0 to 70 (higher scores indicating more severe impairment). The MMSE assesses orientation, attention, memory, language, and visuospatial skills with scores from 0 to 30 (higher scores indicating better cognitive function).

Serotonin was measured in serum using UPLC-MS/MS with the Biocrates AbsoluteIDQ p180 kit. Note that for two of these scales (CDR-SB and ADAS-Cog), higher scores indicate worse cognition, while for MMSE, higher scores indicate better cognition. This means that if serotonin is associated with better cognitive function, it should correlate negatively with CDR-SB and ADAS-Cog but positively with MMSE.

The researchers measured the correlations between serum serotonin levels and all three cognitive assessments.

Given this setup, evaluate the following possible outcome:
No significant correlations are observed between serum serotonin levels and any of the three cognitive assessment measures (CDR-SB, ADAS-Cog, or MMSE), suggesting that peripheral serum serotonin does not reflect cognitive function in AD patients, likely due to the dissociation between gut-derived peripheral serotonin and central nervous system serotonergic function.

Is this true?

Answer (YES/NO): NO